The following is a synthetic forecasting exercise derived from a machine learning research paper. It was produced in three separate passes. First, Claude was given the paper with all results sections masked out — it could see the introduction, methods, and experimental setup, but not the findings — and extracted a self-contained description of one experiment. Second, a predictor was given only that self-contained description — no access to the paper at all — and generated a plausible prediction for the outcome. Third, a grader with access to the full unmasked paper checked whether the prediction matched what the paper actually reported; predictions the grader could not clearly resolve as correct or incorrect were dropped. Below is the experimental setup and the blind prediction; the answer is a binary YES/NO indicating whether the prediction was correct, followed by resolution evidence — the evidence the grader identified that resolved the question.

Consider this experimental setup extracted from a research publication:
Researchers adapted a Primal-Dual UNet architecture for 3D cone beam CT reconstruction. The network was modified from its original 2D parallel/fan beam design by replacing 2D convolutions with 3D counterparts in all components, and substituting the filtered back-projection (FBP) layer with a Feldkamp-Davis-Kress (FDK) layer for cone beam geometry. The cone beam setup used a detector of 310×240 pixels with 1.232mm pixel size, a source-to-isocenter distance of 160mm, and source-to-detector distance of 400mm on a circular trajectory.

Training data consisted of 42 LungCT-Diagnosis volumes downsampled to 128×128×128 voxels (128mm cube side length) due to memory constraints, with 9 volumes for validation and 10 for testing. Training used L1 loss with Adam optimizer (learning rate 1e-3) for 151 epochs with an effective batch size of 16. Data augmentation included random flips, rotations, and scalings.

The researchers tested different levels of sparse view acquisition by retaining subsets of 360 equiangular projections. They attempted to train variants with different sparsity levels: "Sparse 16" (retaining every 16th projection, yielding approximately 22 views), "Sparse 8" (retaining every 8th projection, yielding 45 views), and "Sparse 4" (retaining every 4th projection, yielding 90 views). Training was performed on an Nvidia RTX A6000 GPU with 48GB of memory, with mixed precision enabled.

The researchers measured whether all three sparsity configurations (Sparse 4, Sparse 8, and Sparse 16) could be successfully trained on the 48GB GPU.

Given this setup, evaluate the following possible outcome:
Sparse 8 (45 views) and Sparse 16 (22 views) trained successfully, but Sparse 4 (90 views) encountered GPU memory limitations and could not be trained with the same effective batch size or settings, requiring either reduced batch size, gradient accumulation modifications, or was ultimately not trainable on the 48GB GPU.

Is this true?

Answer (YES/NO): YES